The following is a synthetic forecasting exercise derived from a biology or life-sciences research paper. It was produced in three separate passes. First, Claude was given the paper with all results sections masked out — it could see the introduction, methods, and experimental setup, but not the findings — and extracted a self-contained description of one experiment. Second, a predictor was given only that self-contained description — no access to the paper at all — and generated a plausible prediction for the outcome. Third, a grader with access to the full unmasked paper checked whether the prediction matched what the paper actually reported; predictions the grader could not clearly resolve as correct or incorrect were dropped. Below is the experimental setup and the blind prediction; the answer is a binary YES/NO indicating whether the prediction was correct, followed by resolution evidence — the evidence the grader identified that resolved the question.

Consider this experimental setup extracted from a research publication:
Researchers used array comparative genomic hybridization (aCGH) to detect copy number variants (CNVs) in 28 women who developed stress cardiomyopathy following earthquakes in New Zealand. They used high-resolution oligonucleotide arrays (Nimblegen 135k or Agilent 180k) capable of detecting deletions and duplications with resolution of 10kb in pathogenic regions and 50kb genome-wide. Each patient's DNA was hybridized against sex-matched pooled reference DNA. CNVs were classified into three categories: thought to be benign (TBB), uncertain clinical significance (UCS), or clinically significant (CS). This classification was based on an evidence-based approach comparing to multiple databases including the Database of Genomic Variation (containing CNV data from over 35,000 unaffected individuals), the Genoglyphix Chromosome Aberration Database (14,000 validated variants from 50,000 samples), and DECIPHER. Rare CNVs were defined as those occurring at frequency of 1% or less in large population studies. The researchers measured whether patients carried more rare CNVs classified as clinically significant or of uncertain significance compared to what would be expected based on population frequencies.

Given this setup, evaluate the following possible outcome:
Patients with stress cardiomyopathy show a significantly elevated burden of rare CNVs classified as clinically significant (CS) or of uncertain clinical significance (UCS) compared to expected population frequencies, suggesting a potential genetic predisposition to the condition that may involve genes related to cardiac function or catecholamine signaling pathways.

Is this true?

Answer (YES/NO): NO